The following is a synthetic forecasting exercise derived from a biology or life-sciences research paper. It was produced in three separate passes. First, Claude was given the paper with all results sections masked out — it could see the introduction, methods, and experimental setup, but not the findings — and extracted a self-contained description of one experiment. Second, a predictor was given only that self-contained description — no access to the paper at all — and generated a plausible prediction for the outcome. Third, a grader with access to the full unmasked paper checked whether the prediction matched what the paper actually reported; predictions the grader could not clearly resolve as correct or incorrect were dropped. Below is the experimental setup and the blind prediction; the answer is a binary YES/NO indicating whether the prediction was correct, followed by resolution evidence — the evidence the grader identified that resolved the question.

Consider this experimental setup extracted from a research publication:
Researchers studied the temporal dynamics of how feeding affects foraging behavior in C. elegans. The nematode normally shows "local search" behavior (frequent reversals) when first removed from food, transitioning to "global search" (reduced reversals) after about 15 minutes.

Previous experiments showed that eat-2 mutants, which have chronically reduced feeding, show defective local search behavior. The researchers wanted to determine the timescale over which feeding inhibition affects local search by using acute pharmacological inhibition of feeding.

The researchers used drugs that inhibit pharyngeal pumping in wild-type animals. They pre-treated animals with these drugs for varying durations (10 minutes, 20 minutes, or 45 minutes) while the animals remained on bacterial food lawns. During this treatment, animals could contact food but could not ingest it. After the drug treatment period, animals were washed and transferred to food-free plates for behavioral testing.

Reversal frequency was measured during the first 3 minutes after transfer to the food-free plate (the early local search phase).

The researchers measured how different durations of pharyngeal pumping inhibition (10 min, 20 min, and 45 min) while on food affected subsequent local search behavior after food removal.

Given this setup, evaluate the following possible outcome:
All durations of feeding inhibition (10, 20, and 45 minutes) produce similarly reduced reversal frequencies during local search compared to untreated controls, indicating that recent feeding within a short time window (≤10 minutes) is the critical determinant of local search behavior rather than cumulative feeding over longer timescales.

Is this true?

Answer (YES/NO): NO